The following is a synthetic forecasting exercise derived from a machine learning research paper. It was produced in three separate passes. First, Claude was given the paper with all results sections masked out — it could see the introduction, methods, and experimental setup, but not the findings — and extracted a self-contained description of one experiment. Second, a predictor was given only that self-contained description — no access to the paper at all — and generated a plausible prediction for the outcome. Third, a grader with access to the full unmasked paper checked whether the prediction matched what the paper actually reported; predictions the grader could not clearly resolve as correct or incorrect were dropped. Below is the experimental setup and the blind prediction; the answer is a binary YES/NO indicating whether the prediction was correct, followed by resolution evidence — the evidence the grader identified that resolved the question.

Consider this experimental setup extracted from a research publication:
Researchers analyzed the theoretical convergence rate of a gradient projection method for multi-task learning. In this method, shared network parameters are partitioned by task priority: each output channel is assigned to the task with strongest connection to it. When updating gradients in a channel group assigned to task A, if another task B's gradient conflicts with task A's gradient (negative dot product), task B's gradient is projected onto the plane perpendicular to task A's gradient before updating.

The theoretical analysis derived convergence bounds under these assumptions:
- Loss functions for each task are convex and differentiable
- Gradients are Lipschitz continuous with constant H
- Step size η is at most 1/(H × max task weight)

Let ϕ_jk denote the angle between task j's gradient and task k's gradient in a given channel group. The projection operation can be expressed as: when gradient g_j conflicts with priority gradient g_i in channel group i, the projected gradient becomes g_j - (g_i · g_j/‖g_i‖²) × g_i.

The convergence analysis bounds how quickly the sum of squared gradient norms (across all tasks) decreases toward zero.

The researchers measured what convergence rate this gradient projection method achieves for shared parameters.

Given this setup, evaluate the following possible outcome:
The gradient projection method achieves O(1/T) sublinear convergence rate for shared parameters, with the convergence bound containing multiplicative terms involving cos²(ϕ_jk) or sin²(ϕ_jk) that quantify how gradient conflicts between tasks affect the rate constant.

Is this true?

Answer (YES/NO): YES